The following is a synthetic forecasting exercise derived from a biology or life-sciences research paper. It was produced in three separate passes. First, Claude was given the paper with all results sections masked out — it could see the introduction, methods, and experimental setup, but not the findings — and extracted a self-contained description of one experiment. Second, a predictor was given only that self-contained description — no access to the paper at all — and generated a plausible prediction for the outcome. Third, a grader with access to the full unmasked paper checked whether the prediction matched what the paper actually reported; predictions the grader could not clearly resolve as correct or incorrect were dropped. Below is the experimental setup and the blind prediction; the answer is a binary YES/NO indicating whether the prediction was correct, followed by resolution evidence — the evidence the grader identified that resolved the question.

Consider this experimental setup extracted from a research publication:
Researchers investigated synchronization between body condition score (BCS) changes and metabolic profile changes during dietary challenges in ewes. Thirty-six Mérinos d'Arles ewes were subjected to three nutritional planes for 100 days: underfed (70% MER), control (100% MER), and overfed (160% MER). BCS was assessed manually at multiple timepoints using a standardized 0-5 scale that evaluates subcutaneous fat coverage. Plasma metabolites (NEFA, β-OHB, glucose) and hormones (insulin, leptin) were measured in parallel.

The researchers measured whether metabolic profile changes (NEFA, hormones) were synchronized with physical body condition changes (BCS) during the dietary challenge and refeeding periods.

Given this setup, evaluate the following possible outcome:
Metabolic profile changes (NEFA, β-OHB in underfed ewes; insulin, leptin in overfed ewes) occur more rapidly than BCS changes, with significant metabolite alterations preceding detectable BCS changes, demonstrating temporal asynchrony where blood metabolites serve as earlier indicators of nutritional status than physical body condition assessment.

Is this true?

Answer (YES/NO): YES